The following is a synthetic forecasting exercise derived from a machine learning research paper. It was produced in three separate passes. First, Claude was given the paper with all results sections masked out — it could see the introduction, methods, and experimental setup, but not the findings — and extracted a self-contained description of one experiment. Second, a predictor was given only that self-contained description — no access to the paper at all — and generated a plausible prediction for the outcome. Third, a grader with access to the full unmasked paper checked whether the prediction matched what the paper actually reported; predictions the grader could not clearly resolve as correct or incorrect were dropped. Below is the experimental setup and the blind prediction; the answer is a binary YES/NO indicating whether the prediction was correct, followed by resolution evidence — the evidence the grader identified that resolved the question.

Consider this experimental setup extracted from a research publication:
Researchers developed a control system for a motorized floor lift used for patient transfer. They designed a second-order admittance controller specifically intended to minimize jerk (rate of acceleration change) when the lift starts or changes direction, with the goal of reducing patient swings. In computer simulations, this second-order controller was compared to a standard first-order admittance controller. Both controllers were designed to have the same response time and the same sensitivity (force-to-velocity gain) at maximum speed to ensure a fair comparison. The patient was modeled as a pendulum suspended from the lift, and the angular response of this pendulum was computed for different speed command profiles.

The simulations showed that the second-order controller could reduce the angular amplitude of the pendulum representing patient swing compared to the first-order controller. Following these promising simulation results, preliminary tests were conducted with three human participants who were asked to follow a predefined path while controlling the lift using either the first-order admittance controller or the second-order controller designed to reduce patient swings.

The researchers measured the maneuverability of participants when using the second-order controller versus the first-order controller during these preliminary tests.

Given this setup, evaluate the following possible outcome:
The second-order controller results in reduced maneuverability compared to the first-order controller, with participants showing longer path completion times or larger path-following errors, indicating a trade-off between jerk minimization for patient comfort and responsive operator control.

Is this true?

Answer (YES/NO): YES